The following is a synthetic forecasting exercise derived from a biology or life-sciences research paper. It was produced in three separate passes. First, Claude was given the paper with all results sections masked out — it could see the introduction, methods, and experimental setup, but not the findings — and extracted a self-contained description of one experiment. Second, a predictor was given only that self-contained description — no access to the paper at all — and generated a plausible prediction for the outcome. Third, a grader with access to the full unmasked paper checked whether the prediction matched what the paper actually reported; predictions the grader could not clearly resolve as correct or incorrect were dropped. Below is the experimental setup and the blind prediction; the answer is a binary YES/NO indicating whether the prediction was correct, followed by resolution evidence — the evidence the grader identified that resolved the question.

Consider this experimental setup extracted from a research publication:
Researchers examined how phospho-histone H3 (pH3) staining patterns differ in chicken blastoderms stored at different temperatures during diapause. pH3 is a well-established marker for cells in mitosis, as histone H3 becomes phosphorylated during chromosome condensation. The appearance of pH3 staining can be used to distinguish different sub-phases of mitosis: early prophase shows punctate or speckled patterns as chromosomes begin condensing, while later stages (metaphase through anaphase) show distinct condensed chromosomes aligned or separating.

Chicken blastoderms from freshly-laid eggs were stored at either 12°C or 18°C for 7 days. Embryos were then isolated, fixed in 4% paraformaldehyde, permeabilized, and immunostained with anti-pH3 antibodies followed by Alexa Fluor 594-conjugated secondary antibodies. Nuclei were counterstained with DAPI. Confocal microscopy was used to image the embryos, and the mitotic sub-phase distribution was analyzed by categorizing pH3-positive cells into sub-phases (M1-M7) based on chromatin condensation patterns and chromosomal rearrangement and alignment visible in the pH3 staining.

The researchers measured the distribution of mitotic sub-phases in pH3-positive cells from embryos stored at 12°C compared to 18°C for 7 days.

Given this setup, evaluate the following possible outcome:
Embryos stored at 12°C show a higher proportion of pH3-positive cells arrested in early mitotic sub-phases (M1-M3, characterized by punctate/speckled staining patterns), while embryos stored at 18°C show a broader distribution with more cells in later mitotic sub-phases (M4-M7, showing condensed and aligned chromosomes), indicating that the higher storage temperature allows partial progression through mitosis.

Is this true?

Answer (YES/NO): NO